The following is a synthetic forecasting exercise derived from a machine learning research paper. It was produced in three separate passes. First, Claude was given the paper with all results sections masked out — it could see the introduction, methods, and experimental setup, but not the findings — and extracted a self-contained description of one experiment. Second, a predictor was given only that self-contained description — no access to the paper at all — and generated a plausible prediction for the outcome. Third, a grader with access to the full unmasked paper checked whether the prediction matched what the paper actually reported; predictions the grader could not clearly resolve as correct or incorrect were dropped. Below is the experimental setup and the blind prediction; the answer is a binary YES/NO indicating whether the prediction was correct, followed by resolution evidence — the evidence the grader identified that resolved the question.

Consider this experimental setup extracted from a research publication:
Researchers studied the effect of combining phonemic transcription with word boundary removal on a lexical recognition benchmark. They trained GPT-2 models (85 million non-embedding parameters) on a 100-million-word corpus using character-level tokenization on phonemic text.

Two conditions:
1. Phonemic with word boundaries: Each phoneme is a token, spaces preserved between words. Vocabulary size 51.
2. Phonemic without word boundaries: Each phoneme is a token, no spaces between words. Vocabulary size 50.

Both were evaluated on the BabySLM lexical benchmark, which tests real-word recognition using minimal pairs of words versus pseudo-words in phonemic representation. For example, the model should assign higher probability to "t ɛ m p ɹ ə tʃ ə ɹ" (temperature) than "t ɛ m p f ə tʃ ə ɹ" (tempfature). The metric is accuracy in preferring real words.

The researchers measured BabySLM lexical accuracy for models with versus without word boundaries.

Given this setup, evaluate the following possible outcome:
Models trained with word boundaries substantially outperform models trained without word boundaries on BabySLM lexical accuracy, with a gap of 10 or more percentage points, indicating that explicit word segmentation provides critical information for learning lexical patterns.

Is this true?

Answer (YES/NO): NO